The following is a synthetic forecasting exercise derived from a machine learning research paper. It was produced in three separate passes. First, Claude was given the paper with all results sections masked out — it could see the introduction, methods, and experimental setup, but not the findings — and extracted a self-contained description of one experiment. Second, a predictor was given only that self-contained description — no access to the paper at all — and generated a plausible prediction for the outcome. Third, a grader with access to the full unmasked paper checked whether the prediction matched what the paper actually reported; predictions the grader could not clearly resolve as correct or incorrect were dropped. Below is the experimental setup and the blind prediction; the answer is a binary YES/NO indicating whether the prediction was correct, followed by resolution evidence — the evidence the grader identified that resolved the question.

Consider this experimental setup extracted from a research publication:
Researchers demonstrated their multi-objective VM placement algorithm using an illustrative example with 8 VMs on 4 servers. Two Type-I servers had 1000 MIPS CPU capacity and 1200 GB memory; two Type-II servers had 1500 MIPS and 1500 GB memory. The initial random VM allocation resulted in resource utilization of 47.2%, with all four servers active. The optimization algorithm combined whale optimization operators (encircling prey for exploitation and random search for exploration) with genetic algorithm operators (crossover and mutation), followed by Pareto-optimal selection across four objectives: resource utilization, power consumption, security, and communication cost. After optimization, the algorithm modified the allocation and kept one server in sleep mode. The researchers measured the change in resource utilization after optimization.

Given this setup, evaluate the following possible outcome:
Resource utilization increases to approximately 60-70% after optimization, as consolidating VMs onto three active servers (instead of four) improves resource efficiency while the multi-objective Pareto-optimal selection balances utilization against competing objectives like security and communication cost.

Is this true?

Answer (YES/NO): NO